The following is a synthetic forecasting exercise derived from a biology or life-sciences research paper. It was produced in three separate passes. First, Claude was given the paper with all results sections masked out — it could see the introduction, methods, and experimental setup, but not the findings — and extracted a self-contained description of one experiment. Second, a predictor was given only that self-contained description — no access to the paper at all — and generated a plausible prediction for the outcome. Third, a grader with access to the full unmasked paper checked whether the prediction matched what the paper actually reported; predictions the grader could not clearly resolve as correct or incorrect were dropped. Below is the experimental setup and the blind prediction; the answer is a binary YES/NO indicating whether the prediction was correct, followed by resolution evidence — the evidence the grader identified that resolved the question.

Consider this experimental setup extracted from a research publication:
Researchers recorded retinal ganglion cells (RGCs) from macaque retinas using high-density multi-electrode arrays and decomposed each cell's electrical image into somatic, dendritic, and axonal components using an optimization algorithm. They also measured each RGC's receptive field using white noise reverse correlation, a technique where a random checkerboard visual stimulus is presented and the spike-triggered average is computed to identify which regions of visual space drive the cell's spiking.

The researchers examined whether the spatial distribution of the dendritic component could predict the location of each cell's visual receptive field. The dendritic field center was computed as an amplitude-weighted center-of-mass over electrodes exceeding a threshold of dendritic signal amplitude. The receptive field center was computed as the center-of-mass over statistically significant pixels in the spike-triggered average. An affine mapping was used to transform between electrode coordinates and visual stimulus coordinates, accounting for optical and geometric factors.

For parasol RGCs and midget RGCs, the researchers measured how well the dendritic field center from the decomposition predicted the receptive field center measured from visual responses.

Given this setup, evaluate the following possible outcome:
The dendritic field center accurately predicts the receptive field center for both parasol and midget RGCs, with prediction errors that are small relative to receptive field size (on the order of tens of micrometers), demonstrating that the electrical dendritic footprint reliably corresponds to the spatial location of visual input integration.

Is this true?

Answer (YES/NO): NO